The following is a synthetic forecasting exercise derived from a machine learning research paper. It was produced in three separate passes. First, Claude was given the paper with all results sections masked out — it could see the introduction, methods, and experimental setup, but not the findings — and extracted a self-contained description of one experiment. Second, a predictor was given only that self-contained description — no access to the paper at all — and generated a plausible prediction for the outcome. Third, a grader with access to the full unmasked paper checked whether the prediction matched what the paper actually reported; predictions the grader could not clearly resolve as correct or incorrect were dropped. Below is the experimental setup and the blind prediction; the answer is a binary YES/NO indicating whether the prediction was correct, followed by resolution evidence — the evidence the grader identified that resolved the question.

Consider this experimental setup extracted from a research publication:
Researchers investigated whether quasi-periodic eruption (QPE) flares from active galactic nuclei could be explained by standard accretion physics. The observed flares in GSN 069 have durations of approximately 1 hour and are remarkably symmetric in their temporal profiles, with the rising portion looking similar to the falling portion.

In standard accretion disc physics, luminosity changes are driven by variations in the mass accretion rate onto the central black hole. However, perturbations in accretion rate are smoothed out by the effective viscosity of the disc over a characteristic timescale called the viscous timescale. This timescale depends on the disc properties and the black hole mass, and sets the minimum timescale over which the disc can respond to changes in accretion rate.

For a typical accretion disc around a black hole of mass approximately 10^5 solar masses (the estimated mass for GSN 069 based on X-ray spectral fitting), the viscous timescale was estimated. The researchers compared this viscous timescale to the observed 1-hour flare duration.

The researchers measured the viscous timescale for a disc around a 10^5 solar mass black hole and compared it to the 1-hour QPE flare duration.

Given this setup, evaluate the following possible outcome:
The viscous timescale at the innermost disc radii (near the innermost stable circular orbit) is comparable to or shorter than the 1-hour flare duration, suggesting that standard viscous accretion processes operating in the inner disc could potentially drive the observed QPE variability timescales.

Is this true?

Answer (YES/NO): NO